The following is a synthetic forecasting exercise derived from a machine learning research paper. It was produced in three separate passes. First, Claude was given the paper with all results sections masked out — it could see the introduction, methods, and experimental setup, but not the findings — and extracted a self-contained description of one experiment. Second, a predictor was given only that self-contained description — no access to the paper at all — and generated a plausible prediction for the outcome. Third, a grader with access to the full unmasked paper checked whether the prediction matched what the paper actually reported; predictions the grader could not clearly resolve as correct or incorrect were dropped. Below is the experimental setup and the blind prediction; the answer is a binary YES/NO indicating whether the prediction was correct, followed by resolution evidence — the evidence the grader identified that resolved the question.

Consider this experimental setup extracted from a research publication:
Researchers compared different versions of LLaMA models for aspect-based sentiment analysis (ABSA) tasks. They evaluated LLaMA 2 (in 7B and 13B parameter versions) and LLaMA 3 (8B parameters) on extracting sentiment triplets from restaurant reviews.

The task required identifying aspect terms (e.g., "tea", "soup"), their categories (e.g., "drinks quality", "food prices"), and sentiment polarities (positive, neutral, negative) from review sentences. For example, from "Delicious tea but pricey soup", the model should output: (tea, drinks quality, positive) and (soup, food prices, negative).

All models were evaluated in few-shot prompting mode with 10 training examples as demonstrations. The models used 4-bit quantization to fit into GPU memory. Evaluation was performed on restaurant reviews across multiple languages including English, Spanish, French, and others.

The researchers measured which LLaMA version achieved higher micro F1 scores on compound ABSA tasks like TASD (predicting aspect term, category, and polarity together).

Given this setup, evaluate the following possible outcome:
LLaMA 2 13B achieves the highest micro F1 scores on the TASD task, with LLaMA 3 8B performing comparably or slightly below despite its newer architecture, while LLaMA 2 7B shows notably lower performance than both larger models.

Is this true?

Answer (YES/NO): NO